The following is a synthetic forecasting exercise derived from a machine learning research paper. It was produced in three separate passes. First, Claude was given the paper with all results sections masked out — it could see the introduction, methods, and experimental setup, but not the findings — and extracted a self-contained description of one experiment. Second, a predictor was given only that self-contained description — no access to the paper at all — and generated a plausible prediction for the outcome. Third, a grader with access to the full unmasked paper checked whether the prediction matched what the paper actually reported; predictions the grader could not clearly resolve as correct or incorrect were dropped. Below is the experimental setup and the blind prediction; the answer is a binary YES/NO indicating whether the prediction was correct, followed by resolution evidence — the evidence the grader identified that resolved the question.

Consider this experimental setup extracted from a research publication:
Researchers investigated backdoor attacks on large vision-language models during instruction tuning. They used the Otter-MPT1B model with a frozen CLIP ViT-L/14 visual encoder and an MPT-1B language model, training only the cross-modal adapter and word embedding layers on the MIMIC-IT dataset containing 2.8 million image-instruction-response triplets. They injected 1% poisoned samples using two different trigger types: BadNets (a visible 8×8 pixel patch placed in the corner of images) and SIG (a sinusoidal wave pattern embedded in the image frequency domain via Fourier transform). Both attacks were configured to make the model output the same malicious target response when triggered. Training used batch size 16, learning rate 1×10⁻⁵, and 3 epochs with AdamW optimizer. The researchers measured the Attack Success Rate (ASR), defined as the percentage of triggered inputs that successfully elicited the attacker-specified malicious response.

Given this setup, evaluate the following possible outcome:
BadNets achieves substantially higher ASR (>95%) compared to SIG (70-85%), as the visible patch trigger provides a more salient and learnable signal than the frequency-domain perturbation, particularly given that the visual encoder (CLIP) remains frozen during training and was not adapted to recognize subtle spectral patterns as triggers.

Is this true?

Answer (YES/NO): NO